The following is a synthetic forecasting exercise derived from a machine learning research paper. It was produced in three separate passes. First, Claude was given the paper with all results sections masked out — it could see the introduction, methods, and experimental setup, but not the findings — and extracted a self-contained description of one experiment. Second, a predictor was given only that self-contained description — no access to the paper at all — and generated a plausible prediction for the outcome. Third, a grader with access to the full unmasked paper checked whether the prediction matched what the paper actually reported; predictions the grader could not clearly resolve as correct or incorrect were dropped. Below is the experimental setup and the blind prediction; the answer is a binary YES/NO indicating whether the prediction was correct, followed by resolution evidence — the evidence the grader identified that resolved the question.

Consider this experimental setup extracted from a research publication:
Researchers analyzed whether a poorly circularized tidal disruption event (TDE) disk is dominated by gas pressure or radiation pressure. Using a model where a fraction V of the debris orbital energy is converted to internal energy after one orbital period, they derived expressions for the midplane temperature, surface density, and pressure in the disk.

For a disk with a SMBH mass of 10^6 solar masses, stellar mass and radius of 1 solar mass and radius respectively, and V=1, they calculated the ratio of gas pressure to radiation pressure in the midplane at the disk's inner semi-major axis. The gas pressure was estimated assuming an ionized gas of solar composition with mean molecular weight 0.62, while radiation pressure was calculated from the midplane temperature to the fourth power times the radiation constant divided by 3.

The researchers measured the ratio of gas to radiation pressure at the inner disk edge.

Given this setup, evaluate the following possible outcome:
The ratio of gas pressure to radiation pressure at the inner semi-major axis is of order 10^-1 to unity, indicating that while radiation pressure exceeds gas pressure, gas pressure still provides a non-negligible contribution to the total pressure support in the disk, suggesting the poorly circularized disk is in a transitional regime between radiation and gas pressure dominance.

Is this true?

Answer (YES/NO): NO